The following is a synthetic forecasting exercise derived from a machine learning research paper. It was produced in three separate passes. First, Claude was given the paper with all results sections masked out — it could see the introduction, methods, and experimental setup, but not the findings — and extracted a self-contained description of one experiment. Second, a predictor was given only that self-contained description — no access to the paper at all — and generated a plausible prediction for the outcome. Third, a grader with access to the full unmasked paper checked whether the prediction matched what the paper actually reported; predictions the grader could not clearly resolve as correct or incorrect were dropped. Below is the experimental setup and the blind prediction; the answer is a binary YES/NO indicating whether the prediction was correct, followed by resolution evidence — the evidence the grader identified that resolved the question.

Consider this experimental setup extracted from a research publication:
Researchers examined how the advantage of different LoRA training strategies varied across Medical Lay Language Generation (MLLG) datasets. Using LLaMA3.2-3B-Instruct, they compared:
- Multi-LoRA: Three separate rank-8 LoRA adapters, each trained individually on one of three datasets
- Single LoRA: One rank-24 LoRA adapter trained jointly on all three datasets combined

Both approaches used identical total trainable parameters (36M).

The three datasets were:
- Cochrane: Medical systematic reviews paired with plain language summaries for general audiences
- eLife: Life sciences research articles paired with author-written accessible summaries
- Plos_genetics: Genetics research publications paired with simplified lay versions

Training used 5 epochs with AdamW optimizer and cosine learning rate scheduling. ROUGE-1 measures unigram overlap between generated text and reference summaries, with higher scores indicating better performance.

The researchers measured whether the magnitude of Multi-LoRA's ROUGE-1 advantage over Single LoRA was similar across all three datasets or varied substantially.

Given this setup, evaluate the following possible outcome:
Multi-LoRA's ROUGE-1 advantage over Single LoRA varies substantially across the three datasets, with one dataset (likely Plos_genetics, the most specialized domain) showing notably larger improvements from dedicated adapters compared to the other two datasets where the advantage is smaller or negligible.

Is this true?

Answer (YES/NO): NO